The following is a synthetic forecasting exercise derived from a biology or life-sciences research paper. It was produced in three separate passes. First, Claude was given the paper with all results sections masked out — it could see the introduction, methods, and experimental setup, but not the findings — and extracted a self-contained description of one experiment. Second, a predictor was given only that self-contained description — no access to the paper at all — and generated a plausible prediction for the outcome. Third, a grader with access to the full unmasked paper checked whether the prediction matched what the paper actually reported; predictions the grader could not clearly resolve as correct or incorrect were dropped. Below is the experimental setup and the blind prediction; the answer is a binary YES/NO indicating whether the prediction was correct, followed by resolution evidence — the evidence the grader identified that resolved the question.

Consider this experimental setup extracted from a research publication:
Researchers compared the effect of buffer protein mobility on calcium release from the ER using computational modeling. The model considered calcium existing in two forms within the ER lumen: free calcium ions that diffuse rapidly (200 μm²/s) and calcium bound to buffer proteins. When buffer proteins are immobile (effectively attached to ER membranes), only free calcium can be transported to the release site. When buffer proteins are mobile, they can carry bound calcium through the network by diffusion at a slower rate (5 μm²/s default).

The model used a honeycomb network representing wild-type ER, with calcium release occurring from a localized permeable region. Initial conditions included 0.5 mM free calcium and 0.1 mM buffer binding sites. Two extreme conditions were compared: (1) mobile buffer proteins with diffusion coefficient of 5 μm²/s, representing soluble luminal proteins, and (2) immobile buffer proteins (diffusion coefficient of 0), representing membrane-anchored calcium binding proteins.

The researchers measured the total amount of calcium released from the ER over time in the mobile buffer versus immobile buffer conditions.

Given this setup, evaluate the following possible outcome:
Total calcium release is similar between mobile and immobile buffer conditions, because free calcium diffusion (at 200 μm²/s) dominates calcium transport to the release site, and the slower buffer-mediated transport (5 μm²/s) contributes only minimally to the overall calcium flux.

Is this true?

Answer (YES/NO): NO